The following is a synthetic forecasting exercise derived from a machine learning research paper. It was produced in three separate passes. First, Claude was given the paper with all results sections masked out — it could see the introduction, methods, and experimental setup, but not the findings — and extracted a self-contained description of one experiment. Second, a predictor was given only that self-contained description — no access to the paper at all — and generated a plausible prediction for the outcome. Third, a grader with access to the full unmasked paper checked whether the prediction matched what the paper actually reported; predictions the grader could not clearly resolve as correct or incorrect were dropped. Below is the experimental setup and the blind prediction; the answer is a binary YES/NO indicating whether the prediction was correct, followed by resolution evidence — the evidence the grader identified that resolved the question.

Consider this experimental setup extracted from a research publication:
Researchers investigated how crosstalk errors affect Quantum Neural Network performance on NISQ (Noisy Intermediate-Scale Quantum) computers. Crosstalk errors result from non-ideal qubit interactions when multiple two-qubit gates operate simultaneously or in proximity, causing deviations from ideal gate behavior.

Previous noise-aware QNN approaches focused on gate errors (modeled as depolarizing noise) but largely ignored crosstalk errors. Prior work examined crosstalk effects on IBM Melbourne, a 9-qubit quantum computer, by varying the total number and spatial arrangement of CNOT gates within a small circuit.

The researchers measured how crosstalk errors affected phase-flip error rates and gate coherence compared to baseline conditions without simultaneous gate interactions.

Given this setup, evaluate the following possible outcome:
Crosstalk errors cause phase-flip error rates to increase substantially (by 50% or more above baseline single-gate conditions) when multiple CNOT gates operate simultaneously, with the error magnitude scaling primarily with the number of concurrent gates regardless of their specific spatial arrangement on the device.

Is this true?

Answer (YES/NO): NO